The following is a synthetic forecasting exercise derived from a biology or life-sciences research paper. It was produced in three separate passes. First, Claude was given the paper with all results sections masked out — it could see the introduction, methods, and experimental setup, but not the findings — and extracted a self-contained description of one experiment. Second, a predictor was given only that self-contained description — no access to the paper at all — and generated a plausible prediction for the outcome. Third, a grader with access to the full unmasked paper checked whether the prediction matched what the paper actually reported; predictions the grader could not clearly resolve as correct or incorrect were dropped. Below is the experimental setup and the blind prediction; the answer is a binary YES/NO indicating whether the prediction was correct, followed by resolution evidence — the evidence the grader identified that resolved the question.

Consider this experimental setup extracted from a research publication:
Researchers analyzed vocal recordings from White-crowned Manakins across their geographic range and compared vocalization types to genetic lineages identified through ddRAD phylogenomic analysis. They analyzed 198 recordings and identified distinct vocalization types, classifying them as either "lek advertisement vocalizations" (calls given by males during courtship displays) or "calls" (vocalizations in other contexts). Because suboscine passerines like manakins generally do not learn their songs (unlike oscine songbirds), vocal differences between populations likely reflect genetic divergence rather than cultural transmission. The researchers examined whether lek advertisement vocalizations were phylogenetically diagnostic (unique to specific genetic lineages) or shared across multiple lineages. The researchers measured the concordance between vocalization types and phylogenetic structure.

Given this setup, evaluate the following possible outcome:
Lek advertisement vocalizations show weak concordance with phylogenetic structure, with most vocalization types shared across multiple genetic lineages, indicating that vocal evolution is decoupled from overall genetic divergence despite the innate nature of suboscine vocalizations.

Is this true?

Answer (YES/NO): NO